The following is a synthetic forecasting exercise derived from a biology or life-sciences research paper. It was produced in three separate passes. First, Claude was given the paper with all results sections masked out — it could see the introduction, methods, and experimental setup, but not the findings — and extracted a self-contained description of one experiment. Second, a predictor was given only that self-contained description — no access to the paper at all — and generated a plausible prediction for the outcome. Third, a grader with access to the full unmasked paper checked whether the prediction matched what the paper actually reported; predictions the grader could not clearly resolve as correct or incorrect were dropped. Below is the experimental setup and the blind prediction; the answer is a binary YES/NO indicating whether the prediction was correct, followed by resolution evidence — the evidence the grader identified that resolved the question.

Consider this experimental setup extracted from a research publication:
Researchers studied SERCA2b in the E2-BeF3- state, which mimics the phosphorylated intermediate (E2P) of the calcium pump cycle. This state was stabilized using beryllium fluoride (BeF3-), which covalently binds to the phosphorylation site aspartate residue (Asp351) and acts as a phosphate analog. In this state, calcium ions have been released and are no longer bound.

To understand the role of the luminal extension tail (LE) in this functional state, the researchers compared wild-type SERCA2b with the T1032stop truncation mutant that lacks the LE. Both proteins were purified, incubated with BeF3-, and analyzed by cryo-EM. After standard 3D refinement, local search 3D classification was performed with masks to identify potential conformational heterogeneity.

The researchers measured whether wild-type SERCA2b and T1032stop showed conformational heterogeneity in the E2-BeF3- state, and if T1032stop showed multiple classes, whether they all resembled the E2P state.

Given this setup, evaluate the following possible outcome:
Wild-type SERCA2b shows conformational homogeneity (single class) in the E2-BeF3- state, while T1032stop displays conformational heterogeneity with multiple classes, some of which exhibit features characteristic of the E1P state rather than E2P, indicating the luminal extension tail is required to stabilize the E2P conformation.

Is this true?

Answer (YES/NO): NO